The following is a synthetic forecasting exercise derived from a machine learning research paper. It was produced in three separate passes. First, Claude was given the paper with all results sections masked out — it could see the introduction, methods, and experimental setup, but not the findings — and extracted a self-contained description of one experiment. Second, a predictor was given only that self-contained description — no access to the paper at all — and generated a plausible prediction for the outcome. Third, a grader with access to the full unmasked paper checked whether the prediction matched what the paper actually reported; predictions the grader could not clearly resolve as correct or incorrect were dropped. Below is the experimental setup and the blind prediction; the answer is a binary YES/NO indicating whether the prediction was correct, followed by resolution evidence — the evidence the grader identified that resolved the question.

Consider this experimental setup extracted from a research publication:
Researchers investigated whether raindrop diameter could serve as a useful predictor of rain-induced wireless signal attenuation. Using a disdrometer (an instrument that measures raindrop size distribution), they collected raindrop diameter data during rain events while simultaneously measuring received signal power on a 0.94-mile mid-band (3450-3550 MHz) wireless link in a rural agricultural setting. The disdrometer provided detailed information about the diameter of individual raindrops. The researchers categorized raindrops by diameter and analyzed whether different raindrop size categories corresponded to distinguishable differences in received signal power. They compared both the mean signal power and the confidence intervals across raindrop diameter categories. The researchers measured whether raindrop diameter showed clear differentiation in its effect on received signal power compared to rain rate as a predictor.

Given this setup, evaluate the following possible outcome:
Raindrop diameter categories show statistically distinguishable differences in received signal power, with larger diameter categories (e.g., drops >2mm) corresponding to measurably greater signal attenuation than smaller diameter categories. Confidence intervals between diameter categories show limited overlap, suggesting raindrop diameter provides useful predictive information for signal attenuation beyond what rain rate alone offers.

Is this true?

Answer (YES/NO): NO